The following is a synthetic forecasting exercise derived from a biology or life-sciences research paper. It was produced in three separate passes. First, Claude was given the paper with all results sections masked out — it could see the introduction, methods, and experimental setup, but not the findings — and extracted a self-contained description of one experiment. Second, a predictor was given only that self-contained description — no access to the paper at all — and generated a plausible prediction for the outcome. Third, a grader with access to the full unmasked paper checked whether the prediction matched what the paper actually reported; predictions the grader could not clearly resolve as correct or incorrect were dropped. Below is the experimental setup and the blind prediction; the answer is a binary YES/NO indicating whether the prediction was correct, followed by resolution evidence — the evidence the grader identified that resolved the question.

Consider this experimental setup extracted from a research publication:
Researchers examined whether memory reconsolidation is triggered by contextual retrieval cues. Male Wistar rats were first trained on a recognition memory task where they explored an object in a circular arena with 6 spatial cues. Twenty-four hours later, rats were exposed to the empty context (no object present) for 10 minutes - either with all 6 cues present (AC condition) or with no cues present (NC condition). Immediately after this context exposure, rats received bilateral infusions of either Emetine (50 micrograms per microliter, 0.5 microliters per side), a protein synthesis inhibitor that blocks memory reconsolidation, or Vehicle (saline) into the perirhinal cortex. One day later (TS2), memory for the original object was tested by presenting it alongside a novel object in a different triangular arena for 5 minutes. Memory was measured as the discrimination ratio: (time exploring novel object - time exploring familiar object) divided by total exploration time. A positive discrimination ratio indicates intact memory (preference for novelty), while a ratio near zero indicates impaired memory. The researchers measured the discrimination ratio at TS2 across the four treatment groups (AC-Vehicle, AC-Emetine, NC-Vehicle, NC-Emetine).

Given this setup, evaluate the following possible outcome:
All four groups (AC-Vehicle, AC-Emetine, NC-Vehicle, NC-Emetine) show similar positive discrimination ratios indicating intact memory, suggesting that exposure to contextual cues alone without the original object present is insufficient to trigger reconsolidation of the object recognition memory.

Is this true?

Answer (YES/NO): NO